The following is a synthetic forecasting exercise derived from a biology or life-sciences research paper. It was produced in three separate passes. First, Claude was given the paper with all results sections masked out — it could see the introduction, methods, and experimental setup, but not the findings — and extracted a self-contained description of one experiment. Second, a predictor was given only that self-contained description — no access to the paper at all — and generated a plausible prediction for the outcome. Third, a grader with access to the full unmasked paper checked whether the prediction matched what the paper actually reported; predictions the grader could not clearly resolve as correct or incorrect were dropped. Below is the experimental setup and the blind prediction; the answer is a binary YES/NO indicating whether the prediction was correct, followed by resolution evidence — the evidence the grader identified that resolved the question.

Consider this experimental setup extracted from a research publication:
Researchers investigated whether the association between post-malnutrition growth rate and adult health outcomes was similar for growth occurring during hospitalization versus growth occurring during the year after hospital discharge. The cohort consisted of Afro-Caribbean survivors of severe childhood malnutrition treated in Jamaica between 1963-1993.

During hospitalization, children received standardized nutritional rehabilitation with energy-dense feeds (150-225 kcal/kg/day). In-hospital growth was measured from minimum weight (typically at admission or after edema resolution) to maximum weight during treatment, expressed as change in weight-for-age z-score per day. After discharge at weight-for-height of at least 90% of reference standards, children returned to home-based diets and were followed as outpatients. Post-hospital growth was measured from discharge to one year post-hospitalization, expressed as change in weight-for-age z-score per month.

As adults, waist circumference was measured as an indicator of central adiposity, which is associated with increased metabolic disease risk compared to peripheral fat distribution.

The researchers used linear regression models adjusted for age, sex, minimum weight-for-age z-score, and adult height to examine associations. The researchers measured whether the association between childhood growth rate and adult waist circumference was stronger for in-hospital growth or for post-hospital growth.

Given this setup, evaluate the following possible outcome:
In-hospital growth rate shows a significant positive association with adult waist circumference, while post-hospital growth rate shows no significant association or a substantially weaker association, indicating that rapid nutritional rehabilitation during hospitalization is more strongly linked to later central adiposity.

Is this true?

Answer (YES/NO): YES